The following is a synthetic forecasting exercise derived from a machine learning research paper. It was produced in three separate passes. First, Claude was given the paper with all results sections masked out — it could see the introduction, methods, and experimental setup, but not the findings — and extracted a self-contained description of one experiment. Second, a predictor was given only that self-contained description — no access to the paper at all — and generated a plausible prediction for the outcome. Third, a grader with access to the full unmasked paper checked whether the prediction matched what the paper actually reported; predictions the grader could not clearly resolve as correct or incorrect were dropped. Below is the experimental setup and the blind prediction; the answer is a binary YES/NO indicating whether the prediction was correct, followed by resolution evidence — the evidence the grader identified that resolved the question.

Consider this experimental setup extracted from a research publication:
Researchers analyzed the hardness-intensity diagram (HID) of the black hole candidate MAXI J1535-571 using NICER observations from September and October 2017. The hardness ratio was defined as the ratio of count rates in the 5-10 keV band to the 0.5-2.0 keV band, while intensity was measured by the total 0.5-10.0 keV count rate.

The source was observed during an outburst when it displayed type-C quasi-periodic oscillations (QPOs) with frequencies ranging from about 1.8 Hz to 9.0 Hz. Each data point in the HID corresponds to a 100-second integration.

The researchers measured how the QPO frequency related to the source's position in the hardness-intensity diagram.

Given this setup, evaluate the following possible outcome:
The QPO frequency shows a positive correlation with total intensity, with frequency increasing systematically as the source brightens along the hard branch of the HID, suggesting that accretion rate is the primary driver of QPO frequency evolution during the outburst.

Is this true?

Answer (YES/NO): NO